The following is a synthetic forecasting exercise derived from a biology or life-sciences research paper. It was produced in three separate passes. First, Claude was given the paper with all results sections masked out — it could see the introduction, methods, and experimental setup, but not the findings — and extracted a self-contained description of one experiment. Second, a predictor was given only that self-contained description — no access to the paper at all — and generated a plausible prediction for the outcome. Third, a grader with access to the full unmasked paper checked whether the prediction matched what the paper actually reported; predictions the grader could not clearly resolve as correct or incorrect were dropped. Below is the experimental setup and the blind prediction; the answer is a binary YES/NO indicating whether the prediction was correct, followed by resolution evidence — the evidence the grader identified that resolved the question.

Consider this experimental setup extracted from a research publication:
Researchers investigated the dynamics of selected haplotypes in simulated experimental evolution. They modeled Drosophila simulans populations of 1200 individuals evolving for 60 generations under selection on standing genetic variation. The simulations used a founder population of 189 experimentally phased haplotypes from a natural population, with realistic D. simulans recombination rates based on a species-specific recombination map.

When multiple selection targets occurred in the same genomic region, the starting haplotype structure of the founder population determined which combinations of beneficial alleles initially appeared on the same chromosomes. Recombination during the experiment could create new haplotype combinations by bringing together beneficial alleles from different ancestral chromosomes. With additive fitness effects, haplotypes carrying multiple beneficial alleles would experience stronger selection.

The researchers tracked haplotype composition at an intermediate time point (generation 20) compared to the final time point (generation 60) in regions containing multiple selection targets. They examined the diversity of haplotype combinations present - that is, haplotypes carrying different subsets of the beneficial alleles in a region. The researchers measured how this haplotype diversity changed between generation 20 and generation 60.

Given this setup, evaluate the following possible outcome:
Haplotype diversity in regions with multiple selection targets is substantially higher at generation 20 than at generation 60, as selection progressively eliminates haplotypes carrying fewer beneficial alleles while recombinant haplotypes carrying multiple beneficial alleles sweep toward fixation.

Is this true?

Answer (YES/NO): NO